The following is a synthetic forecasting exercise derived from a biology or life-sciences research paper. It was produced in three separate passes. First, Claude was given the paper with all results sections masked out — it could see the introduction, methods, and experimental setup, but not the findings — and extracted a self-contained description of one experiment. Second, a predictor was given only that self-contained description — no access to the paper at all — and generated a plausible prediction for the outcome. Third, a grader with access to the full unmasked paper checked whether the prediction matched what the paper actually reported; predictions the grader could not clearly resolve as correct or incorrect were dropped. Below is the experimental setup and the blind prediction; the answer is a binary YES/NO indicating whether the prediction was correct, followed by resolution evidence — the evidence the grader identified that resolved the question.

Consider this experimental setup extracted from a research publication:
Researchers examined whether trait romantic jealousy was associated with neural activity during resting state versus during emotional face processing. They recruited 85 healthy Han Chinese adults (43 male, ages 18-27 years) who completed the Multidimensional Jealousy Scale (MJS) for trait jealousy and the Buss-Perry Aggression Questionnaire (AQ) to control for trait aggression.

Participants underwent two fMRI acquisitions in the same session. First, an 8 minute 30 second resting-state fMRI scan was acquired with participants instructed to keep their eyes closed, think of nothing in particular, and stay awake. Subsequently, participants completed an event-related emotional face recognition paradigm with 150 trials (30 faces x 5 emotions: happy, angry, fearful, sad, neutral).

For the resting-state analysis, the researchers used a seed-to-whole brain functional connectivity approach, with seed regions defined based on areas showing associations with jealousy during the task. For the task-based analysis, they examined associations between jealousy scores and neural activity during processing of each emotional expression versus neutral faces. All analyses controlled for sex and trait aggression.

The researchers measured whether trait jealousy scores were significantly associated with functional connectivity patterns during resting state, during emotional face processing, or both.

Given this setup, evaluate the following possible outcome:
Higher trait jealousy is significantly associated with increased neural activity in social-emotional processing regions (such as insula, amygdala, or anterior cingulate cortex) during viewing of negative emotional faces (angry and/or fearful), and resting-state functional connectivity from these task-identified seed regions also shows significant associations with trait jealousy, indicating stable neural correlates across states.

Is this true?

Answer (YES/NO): NO